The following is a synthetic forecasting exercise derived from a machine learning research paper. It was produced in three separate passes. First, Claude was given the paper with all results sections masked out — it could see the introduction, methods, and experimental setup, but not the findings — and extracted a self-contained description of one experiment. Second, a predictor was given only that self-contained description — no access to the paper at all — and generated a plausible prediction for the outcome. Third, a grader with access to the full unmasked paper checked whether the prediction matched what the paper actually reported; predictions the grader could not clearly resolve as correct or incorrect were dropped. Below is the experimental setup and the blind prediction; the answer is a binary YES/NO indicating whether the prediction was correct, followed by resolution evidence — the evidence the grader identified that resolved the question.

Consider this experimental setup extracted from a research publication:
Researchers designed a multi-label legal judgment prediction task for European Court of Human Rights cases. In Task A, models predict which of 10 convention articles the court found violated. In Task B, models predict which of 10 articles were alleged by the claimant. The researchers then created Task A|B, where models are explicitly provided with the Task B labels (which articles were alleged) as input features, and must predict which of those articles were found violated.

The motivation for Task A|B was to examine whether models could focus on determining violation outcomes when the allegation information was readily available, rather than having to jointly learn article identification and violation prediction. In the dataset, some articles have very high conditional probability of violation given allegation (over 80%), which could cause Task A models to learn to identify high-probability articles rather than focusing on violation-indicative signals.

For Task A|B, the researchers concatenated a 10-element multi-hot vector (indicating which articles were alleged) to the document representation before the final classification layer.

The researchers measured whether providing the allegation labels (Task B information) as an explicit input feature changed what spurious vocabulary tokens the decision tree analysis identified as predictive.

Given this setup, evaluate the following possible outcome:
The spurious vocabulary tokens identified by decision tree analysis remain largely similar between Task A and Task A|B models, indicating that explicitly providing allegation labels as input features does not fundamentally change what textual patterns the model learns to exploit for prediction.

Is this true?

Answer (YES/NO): NO